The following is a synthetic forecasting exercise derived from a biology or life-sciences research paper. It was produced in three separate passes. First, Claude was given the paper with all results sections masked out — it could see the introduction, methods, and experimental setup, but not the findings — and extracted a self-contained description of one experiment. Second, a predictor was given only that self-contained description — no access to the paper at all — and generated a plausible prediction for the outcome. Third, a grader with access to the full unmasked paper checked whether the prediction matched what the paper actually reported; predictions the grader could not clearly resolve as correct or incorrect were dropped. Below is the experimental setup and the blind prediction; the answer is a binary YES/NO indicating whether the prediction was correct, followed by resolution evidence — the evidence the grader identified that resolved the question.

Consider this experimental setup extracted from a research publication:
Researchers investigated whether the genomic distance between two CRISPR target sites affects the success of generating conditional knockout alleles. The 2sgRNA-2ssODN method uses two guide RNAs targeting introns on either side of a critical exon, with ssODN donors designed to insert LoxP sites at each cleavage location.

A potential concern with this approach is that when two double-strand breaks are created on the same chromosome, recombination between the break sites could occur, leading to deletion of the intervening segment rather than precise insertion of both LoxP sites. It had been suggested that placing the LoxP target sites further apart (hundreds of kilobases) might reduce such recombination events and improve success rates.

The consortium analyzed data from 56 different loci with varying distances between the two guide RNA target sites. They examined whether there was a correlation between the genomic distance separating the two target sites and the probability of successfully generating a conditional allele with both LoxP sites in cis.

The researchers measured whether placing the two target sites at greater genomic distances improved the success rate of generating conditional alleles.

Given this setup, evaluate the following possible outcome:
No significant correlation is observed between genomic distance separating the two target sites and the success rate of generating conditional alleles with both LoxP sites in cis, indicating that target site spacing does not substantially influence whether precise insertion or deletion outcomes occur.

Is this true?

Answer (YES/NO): YES